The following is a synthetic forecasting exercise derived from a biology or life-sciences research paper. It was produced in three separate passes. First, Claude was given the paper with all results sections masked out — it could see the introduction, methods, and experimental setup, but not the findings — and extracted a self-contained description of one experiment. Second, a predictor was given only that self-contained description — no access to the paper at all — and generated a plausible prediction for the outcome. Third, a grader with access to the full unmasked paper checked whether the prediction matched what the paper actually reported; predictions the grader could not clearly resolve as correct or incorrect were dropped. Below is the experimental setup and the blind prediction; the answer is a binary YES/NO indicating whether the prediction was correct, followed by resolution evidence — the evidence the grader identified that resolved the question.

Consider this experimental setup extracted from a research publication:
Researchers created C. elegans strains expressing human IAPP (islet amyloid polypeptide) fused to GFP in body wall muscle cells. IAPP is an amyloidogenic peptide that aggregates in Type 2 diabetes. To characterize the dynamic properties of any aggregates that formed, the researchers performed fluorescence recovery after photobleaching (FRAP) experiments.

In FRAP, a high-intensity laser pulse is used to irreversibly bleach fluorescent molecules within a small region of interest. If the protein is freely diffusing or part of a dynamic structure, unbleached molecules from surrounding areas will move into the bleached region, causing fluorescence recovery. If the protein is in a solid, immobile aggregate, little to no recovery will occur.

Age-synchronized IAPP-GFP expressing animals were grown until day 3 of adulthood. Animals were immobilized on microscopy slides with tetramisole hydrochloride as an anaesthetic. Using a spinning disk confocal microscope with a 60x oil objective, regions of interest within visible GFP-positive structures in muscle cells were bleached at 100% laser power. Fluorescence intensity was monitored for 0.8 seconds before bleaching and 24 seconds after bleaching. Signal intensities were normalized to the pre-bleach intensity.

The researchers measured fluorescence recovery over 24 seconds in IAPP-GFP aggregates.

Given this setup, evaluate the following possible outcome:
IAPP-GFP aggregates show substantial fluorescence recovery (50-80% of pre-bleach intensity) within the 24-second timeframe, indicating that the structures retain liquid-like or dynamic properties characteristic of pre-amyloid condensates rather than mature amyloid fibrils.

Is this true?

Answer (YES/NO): NO